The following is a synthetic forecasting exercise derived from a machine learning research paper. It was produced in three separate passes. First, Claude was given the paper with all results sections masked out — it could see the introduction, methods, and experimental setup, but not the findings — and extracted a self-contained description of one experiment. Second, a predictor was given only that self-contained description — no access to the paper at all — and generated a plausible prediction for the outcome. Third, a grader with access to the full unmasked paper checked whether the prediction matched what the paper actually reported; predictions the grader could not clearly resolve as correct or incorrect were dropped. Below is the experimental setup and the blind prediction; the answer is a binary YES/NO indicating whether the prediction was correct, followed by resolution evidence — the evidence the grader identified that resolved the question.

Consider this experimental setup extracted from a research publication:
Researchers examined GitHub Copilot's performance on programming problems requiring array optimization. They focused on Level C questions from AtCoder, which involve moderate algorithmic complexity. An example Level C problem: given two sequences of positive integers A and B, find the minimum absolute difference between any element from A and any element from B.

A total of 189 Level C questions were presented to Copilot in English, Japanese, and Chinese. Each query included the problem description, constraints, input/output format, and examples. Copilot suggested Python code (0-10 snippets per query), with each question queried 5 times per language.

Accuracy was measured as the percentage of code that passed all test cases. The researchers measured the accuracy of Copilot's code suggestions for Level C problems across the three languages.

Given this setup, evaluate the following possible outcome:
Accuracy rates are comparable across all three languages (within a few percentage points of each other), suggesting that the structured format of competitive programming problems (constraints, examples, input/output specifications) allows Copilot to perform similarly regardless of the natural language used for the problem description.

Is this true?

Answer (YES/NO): NO